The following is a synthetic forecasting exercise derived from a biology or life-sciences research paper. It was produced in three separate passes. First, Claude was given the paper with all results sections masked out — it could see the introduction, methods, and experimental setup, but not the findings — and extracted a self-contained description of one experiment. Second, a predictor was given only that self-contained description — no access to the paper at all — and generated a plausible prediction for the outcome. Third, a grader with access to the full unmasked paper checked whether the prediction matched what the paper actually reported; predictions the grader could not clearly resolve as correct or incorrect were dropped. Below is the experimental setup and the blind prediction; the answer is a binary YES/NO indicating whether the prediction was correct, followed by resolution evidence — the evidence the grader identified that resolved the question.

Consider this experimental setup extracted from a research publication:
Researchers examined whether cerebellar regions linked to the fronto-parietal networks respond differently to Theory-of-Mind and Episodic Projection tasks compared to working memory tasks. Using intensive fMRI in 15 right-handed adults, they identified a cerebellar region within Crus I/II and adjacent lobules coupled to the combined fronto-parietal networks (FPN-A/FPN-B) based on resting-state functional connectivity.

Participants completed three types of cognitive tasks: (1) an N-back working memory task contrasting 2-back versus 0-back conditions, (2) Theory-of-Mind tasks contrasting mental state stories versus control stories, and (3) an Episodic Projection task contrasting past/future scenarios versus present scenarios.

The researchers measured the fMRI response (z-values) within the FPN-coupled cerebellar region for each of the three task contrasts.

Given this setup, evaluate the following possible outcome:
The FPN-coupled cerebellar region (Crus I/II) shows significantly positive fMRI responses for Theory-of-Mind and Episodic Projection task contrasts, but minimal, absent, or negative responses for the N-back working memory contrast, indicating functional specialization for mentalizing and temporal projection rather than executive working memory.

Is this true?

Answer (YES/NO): NO